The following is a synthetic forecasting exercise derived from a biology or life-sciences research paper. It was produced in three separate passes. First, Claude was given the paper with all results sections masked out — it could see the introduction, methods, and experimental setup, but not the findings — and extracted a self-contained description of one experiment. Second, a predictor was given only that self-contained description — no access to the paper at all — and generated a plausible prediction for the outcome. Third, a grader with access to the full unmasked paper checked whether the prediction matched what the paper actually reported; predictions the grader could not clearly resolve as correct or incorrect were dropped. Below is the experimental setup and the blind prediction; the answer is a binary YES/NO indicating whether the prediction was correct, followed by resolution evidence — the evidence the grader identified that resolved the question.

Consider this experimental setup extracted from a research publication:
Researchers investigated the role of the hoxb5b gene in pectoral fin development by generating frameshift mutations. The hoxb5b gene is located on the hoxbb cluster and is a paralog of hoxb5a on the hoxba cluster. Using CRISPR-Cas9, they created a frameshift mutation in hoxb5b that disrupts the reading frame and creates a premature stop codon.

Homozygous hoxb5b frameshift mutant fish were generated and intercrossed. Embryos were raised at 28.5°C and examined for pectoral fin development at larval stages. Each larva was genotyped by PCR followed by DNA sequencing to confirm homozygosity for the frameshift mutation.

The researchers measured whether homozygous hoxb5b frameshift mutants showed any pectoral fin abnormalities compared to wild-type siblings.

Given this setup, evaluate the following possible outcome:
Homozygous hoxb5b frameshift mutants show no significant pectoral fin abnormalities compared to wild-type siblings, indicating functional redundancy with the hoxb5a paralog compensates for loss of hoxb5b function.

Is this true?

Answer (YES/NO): NO